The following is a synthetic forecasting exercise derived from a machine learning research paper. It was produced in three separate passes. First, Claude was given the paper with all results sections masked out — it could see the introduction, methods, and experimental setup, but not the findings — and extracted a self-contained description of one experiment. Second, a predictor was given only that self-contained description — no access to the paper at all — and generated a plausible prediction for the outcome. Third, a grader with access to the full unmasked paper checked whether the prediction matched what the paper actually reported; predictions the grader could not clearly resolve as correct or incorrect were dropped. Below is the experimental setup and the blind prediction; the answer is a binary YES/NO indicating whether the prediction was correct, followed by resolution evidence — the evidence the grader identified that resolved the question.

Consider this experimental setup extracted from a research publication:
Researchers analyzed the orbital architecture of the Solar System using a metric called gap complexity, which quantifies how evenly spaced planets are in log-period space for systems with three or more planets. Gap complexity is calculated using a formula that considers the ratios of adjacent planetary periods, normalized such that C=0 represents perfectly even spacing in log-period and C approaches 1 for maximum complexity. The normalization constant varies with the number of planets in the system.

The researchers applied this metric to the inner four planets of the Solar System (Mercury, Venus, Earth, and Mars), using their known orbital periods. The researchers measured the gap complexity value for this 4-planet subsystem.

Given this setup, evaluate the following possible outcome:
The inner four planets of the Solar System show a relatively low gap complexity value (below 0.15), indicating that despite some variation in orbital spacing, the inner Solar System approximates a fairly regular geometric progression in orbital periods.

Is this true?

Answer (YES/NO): YES